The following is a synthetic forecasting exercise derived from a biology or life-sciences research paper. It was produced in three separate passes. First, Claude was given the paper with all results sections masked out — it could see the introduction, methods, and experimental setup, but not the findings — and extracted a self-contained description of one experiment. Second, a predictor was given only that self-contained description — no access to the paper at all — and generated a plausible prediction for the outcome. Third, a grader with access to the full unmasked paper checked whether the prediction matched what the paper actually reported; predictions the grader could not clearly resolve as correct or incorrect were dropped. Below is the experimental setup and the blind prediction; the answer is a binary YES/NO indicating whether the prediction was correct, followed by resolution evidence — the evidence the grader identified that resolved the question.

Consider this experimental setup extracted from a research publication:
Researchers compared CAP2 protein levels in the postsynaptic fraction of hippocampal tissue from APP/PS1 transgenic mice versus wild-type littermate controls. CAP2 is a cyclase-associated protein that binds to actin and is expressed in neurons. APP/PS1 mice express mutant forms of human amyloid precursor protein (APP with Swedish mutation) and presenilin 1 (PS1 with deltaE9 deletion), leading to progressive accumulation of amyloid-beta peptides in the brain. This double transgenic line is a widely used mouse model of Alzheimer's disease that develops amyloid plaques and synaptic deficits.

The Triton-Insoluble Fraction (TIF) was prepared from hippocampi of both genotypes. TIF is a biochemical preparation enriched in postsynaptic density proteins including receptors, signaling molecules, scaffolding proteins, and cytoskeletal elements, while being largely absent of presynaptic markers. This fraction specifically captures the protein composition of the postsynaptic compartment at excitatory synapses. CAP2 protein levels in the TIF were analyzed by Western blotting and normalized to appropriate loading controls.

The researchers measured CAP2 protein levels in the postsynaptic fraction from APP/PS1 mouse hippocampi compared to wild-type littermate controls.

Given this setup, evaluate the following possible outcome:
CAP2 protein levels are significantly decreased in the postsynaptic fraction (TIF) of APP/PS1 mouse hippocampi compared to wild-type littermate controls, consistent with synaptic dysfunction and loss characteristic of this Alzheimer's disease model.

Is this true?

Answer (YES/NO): YES